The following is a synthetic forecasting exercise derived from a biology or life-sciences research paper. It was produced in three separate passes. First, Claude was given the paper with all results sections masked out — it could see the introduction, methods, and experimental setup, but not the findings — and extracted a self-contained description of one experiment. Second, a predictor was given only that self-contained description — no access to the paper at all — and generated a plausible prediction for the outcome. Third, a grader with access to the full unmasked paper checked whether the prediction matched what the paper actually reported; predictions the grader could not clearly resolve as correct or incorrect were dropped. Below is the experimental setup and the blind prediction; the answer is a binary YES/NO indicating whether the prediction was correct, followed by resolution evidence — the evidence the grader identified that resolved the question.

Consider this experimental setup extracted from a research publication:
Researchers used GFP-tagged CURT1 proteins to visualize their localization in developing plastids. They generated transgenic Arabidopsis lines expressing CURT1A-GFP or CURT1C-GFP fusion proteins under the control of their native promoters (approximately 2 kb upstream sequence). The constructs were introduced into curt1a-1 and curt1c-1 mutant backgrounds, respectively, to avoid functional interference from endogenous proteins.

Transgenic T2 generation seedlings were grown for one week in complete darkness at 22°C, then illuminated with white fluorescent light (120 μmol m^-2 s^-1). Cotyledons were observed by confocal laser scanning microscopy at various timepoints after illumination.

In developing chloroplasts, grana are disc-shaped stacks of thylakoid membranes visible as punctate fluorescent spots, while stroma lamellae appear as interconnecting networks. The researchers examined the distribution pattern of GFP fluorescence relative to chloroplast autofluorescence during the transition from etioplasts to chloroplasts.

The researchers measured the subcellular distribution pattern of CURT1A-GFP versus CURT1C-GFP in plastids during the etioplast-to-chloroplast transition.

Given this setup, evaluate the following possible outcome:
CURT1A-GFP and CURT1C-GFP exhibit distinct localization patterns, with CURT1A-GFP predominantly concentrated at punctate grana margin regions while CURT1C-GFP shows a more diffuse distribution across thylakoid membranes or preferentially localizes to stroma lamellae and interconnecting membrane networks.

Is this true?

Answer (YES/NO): NO